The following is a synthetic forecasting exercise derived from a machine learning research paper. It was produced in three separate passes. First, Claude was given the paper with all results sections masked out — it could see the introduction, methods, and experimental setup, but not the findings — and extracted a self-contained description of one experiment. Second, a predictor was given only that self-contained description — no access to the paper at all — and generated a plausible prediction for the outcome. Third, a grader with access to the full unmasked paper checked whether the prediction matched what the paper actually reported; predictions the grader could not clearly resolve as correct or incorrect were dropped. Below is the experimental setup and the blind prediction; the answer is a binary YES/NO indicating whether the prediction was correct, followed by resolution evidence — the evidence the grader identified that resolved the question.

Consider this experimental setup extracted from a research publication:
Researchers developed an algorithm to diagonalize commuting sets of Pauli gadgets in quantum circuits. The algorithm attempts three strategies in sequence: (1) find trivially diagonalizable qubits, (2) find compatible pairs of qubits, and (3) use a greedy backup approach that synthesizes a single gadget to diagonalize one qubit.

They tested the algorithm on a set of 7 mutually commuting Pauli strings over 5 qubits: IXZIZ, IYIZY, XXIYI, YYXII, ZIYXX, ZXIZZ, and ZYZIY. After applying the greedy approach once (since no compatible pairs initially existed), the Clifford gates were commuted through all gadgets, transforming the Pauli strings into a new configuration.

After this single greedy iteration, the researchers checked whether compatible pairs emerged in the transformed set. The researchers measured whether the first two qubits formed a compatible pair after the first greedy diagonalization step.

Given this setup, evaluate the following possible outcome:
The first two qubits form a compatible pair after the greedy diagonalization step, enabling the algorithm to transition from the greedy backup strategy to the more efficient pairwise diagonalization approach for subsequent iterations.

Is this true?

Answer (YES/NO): YES